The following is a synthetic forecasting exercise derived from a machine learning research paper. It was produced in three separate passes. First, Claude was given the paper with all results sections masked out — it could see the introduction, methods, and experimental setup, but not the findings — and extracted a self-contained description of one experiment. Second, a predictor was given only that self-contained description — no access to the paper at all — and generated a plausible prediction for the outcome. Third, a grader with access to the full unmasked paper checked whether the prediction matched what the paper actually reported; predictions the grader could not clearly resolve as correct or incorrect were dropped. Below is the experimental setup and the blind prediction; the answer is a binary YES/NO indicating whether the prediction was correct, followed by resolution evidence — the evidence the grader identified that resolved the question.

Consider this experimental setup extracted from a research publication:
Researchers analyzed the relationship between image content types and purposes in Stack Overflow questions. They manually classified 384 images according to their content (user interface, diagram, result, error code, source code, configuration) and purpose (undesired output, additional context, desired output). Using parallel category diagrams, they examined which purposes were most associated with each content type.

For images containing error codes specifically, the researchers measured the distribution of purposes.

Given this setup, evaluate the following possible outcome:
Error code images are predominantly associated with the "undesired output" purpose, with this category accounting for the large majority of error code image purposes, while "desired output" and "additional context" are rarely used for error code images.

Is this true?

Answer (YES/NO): YES